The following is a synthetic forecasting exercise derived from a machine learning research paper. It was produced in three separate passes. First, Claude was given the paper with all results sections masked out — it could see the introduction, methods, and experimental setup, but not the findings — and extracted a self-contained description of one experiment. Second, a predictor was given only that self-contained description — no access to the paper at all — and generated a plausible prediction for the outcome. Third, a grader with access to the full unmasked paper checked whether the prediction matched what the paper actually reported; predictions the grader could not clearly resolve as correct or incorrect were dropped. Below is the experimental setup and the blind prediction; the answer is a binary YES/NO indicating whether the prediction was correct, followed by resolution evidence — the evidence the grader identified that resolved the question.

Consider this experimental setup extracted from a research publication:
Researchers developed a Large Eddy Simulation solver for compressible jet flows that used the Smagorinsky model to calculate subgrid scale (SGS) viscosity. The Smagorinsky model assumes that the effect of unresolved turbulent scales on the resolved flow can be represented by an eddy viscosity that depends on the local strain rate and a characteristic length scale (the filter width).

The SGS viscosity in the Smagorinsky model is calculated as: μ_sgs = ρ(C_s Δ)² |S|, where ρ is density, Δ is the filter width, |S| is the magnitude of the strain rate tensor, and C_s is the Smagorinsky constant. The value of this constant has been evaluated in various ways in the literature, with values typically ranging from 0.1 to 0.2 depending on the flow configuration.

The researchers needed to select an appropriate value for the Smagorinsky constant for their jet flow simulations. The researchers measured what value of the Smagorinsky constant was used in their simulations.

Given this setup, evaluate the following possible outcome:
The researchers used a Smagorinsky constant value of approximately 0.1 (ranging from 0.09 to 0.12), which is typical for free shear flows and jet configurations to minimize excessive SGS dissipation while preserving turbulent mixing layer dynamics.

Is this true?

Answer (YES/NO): NO